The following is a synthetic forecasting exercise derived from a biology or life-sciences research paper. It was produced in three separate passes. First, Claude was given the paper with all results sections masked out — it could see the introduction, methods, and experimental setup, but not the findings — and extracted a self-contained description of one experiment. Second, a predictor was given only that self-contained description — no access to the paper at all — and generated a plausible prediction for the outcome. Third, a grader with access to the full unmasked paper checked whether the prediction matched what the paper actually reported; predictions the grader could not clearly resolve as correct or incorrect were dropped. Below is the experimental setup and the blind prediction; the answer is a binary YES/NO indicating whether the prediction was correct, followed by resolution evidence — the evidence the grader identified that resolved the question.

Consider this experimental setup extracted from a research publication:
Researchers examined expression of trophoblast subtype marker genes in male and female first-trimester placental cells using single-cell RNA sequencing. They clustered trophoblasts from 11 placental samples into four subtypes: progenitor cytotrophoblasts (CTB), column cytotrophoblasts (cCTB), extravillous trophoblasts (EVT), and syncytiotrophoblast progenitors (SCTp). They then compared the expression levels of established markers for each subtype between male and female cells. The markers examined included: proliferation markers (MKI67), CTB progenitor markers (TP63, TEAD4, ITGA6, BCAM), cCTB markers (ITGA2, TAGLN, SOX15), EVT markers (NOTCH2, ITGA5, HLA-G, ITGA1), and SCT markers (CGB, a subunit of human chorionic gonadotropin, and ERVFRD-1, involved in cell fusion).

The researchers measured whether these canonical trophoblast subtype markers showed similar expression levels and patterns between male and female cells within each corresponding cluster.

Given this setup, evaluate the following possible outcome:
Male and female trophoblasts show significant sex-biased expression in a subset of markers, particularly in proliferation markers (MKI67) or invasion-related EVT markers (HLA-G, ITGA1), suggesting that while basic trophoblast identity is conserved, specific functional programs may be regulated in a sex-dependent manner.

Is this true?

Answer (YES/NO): NO